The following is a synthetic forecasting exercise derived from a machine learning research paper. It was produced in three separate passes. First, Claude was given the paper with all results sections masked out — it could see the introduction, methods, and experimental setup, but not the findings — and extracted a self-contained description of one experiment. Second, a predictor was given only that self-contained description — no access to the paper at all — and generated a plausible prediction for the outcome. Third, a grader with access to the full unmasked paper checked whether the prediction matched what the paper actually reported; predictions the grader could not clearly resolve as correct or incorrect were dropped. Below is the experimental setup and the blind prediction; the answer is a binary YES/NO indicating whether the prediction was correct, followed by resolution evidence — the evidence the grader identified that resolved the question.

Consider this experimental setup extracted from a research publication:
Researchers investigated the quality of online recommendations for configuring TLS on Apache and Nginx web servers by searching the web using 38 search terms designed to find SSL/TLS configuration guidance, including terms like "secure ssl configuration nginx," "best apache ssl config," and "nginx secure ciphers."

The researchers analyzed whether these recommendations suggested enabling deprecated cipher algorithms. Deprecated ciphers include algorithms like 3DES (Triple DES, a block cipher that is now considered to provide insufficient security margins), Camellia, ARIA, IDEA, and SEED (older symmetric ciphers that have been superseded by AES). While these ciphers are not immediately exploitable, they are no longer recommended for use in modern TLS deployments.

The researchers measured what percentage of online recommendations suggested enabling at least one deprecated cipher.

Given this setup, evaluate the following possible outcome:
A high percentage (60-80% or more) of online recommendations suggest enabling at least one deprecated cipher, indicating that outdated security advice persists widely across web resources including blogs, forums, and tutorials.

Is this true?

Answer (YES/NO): NO